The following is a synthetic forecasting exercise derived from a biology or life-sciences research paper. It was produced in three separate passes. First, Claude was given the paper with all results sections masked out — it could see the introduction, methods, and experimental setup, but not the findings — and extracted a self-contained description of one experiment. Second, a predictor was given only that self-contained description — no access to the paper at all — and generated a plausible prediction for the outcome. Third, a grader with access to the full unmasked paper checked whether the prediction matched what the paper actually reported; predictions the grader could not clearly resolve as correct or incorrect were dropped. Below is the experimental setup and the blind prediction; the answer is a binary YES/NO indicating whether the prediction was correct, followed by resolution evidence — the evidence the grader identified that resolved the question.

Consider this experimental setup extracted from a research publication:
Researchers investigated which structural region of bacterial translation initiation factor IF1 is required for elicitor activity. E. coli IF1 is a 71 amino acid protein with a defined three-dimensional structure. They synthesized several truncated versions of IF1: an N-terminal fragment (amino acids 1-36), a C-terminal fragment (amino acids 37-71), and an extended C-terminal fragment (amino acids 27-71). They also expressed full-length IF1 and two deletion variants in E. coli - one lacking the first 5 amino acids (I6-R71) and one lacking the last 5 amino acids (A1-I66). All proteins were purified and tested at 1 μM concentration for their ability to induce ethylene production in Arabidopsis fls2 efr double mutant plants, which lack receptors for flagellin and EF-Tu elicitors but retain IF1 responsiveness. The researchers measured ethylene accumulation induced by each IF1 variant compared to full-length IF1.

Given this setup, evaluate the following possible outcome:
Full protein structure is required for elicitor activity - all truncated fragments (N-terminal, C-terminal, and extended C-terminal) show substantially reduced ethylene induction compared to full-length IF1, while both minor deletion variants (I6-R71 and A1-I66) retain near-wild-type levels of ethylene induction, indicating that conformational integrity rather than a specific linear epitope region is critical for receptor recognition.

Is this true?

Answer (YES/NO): NO